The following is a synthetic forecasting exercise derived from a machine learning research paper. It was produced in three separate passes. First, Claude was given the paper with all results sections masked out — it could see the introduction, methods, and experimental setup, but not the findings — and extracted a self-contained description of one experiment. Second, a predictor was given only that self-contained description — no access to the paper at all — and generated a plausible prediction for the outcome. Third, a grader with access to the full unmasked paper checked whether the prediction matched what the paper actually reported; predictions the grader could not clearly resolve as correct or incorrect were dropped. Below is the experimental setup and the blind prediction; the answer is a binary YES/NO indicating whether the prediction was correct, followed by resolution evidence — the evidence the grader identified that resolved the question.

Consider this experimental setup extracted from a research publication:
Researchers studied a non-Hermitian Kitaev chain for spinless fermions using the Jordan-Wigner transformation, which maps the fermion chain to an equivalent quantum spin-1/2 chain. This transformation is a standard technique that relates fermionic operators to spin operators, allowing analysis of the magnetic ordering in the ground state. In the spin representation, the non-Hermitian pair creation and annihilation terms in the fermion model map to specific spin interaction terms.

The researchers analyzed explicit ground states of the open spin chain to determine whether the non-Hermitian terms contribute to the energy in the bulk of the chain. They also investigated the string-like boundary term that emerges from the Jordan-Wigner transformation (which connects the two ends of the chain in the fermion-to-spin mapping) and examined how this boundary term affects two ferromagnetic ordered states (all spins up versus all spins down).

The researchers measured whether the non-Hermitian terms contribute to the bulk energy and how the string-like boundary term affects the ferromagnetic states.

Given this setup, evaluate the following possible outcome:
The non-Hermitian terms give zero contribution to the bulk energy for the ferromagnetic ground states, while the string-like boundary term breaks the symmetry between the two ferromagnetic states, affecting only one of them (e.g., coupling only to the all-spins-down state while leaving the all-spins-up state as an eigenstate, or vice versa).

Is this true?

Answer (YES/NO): NO